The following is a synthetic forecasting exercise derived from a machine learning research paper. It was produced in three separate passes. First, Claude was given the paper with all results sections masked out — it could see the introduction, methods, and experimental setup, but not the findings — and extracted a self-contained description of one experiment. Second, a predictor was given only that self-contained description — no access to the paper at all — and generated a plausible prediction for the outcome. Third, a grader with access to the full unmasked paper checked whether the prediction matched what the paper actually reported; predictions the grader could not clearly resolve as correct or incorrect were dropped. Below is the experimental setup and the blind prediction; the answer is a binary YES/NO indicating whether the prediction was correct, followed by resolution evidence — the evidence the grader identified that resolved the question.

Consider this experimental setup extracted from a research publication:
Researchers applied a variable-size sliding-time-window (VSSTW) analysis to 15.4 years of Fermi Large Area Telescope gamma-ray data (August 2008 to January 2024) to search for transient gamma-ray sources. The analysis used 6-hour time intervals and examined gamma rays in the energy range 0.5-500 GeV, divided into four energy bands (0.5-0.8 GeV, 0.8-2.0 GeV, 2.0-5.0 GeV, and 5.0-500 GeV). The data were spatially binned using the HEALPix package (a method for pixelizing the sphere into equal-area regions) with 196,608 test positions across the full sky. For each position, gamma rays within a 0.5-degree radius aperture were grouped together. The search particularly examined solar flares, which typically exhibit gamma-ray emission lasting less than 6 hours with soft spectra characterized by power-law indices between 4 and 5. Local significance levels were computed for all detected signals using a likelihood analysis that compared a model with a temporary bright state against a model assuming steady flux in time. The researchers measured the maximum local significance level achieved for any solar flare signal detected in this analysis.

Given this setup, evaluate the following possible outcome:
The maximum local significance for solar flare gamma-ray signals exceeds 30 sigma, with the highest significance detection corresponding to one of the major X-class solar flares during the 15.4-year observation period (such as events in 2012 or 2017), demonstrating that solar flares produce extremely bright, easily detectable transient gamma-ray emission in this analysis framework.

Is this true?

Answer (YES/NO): YES